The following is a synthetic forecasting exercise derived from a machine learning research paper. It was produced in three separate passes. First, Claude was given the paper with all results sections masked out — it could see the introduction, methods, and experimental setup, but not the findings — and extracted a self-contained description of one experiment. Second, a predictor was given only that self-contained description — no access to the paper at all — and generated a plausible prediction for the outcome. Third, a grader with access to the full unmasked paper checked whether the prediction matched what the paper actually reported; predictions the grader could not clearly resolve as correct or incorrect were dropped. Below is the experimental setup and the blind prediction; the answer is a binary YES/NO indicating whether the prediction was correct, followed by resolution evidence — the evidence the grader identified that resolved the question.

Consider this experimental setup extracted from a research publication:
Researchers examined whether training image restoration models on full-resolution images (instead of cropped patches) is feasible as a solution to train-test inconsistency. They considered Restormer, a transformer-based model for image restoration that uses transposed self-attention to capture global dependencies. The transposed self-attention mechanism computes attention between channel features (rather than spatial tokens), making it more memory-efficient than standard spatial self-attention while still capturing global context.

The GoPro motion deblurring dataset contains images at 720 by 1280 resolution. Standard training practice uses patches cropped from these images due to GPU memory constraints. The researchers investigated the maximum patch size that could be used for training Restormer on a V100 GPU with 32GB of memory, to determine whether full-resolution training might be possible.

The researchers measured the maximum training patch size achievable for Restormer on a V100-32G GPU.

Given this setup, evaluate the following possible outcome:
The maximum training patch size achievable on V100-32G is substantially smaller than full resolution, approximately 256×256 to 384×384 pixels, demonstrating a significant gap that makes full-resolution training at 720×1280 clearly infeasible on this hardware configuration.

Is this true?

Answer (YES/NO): YES